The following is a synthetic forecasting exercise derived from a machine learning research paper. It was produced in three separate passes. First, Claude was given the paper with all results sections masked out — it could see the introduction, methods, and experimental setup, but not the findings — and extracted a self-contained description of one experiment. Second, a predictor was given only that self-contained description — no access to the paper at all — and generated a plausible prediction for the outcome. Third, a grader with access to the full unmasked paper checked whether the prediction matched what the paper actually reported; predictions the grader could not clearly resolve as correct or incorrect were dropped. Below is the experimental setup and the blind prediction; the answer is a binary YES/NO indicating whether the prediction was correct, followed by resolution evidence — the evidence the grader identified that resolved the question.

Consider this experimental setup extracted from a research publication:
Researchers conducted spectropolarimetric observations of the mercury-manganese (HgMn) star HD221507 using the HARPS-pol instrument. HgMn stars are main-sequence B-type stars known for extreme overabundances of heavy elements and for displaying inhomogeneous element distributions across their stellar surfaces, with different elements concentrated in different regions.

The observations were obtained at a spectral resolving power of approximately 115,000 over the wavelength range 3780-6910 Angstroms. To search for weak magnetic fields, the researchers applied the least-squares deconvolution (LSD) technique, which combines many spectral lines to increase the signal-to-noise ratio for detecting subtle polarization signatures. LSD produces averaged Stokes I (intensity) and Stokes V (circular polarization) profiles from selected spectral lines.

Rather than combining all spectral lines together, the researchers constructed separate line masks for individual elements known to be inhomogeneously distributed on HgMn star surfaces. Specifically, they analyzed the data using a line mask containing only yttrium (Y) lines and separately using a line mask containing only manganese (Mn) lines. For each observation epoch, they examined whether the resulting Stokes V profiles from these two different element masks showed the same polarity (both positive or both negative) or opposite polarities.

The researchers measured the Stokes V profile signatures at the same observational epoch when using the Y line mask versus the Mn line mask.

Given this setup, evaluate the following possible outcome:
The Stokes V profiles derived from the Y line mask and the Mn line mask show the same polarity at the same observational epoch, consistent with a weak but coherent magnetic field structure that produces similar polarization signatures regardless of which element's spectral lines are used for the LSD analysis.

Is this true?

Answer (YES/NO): NO